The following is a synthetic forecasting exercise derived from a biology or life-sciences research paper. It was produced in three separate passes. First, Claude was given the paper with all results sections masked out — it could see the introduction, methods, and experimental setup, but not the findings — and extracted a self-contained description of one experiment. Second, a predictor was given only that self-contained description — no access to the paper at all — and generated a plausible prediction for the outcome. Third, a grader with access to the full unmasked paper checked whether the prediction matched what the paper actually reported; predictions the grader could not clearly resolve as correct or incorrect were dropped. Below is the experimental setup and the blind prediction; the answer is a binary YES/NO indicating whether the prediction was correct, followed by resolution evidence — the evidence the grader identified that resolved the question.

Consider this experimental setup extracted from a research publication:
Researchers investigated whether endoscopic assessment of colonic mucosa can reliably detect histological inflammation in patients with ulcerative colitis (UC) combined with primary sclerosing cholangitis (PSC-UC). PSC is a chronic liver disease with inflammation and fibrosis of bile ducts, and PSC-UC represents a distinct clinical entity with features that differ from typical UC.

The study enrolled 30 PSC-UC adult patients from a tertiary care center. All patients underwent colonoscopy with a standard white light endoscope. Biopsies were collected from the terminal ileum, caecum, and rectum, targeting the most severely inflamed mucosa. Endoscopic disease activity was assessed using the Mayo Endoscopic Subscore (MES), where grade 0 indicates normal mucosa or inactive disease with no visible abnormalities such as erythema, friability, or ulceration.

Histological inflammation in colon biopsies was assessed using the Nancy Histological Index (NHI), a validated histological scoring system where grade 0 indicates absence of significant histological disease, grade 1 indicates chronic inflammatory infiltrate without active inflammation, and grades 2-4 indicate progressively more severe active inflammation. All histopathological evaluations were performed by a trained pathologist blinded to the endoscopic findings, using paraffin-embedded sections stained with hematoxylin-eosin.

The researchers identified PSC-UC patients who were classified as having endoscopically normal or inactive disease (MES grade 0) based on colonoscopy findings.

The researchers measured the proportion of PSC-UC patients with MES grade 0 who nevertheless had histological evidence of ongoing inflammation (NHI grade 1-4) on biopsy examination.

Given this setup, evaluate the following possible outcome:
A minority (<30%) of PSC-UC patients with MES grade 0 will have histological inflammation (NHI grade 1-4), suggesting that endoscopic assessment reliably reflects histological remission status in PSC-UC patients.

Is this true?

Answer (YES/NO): NO